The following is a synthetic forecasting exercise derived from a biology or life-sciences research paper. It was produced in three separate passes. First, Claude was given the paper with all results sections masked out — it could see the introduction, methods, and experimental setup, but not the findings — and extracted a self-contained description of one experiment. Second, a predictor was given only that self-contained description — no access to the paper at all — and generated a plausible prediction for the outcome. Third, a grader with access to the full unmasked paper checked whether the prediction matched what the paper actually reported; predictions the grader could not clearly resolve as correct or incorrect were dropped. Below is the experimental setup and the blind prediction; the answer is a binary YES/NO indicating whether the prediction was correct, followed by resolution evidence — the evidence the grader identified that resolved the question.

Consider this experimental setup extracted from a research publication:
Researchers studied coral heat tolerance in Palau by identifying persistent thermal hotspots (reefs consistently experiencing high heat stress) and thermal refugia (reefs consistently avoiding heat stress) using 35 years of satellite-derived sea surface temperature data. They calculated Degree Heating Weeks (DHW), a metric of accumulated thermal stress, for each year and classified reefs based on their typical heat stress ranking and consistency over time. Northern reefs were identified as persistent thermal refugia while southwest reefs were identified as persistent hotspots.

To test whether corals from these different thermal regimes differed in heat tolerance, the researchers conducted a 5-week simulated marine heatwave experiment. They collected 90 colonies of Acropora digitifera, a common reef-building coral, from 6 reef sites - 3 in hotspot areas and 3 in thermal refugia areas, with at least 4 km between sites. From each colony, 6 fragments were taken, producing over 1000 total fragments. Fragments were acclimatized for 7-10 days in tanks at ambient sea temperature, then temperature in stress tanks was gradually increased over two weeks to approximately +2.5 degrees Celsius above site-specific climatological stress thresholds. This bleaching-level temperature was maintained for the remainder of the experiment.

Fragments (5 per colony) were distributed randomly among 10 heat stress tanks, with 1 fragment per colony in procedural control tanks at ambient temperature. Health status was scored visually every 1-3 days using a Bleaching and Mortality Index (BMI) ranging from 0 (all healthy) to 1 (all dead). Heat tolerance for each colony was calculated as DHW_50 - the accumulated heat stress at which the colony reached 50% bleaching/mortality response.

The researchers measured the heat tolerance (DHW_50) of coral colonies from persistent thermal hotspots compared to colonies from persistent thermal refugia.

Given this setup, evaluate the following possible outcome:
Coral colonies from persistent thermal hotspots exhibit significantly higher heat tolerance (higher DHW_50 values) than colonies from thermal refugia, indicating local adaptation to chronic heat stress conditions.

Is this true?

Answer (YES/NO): NO